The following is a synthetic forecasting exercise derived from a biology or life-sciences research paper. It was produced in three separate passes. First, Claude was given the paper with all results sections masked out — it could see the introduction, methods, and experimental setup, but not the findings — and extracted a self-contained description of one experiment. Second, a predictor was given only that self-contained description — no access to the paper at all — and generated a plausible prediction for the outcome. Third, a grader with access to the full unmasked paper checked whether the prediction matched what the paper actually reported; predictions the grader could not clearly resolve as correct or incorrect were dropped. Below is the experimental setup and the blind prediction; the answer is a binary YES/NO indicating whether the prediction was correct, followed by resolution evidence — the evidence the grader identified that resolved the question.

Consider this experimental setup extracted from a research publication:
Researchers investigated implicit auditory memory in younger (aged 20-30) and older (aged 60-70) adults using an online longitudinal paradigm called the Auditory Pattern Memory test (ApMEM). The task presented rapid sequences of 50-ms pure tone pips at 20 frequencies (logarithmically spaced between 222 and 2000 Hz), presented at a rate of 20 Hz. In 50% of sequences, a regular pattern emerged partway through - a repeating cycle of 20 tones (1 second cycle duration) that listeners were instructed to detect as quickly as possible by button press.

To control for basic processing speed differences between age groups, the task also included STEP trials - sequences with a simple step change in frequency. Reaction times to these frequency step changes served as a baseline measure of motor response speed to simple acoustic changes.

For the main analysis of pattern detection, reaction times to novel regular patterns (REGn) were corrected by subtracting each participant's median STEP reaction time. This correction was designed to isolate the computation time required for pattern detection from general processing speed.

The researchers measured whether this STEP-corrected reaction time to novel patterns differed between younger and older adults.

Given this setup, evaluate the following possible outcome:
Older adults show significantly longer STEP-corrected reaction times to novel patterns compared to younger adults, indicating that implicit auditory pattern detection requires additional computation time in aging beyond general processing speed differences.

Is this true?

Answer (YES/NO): YES